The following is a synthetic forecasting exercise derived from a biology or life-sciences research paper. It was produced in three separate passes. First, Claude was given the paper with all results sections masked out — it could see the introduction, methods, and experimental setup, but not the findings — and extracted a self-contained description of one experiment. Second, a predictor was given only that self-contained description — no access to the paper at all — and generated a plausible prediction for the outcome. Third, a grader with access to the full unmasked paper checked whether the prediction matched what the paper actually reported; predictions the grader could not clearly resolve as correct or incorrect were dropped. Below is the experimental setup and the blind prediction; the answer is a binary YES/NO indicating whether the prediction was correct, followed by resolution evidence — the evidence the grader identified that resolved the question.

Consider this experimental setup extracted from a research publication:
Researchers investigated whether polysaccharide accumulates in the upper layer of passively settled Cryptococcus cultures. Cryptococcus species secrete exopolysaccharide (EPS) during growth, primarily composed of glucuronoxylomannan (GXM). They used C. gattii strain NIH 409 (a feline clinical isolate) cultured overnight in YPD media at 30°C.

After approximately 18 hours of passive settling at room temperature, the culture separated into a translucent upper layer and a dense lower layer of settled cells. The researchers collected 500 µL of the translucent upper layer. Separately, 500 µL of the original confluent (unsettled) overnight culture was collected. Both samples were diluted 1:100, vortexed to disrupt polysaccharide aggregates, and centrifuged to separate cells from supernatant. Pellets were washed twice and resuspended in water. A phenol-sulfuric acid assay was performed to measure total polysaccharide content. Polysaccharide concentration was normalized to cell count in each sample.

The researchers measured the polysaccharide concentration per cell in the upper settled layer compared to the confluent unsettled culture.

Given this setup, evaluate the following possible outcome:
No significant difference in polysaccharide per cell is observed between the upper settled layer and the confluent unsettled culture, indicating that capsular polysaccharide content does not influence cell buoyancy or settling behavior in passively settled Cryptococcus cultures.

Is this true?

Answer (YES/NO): NO